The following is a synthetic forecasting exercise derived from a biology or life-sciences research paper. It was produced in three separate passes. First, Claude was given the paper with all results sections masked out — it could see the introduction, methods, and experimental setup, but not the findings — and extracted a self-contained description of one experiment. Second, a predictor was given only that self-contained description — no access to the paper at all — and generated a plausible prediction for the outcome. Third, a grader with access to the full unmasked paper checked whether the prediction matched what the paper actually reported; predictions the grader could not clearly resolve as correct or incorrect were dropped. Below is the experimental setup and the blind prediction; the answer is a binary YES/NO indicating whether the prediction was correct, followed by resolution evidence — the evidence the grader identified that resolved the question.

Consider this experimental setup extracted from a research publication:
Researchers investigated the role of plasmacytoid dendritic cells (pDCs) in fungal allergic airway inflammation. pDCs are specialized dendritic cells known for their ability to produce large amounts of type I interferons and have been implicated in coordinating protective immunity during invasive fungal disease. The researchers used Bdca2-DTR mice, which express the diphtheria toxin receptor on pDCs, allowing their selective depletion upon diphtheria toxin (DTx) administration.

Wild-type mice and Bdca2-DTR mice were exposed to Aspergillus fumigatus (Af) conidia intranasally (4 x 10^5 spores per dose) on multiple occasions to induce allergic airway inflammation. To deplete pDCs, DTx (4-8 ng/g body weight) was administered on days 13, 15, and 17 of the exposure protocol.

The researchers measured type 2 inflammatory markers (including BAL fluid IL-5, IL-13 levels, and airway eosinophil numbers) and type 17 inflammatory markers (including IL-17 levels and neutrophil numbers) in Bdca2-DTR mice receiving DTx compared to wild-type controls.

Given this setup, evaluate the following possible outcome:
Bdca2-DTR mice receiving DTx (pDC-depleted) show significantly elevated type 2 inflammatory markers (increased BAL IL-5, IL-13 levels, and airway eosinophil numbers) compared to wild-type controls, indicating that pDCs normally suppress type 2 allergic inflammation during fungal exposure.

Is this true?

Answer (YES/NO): NO